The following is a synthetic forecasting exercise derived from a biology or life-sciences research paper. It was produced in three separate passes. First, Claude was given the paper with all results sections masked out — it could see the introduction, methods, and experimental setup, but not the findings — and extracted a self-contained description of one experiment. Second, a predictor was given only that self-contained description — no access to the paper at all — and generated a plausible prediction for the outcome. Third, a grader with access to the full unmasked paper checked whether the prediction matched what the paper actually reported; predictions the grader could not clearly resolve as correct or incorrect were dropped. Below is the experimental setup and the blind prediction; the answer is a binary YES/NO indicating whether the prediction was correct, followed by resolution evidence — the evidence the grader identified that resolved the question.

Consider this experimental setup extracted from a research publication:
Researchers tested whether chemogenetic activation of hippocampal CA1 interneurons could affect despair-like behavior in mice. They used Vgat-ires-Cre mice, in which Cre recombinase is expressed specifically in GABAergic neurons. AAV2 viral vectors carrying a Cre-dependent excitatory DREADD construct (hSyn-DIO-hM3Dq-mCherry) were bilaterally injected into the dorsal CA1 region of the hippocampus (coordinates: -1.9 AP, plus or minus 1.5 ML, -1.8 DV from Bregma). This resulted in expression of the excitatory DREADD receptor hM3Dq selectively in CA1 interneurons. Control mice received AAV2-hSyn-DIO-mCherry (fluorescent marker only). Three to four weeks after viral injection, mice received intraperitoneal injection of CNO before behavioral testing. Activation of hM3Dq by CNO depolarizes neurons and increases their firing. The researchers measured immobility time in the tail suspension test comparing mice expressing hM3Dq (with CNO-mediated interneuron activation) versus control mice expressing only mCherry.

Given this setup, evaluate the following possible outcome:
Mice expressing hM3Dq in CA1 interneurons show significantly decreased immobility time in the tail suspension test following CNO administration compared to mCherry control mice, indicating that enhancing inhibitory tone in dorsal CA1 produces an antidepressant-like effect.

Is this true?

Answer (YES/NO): NO